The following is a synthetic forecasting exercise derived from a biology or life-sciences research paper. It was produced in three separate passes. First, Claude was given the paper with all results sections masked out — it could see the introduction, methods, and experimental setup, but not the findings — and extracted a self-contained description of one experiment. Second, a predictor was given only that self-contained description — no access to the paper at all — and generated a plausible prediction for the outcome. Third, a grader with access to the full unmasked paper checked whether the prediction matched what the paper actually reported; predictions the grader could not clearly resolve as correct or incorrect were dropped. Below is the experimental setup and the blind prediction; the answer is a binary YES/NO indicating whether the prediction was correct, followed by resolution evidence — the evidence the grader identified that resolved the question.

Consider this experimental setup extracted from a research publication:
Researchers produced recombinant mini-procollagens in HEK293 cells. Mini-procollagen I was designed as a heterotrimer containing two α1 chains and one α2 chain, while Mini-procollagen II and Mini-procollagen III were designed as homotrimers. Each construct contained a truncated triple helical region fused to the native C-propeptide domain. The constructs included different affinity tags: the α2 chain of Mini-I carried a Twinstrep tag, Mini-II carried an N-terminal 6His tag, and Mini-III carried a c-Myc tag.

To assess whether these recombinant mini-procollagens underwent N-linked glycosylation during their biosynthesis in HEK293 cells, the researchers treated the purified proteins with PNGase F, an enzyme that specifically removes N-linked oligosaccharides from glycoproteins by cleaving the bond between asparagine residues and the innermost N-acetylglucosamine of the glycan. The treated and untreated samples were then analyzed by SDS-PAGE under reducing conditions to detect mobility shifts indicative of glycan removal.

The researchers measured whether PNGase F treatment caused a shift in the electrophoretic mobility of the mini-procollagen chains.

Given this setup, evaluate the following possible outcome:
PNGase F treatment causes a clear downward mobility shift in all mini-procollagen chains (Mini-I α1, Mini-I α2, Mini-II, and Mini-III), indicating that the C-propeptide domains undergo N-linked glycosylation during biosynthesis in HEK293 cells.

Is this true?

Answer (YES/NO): NO